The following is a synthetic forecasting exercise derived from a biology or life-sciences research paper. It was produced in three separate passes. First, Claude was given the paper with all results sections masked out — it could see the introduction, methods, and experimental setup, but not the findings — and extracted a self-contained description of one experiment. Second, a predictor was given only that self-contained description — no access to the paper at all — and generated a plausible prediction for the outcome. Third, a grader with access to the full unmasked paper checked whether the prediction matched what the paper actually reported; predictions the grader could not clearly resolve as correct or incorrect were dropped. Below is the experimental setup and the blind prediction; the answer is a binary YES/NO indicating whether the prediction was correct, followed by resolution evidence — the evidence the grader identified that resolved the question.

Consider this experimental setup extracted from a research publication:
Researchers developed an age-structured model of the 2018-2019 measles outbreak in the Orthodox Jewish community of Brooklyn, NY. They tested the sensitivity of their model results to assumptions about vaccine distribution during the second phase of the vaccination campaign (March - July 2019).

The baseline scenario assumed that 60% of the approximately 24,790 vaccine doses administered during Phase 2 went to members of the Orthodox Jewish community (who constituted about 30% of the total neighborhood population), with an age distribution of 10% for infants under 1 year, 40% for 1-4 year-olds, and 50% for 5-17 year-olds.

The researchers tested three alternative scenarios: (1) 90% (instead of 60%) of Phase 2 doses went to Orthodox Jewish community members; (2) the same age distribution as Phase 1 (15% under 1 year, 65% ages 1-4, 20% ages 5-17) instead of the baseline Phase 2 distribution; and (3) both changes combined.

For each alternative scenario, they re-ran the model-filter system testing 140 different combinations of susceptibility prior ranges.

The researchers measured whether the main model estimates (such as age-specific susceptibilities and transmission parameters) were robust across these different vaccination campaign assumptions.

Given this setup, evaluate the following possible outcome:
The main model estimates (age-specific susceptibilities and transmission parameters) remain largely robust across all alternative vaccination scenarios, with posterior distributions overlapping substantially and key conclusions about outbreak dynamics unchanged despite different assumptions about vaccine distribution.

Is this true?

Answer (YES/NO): YES